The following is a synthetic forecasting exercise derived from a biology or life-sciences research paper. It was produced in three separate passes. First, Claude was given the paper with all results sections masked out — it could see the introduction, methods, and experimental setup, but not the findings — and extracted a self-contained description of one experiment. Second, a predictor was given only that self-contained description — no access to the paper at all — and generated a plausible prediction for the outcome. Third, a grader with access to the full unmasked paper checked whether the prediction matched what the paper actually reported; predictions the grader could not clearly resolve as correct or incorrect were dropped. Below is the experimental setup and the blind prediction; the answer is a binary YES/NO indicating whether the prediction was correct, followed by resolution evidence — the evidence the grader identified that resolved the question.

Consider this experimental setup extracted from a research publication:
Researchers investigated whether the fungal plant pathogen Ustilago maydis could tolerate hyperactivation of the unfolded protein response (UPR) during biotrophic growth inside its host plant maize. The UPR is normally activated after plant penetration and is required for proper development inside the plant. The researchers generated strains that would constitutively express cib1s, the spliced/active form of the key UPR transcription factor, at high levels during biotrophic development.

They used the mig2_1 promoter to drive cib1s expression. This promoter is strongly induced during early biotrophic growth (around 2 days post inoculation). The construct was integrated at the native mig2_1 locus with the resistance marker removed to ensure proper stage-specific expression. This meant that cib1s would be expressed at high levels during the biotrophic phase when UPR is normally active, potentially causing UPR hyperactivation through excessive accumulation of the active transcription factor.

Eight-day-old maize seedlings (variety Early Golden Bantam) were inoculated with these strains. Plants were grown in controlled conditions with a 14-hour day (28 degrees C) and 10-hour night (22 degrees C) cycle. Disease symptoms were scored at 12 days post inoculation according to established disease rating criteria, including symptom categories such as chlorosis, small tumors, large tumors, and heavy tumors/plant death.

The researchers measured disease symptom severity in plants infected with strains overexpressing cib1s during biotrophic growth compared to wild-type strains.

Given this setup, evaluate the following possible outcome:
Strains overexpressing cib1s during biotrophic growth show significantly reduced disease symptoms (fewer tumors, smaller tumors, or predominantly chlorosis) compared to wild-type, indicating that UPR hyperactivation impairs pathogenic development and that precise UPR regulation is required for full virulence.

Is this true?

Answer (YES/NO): NO